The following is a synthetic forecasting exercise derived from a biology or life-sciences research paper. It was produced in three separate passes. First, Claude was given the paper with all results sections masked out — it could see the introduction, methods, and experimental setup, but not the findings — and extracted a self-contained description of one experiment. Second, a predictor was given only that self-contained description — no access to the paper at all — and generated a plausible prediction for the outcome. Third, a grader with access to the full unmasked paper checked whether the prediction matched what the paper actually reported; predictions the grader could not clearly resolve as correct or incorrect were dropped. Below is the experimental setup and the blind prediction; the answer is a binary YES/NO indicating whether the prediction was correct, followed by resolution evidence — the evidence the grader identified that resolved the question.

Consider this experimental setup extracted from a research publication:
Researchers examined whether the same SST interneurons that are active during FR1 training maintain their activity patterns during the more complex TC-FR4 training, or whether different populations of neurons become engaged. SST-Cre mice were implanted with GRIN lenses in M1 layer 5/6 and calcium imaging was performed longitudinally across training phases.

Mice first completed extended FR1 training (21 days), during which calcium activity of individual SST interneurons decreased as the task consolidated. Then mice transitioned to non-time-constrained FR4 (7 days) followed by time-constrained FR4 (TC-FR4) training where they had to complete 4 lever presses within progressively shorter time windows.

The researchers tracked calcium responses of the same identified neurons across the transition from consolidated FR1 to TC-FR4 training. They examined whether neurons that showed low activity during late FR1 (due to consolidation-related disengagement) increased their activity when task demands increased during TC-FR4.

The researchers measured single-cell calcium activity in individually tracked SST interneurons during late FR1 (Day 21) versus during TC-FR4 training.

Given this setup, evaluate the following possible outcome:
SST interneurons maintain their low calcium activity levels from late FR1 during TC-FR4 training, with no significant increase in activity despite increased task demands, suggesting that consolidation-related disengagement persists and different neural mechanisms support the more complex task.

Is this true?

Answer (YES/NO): NO